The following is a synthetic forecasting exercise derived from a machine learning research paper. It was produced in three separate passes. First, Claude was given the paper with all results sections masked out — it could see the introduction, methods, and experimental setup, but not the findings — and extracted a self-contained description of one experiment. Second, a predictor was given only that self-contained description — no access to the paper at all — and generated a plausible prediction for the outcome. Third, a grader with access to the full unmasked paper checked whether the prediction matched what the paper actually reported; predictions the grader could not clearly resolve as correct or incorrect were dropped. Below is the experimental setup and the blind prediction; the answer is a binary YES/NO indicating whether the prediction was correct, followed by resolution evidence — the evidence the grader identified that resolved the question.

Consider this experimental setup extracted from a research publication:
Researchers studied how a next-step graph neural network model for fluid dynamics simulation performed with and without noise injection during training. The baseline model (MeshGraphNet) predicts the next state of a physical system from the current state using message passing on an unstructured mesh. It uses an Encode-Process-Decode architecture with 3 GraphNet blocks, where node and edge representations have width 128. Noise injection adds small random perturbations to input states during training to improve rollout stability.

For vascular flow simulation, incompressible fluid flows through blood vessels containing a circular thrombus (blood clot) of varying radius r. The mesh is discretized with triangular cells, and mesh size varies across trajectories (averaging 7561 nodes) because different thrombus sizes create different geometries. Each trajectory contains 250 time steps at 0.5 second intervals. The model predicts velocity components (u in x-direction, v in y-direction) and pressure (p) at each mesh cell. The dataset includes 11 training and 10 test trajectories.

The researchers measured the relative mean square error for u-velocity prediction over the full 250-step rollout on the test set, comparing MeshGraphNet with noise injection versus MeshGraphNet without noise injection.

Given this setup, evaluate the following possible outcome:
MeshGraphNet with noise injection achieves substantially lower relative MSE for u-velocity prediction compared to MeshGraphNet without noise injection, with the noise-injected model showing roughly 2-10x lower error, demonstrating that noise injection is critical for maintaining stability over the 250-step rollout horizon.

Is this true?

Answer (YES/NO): NO